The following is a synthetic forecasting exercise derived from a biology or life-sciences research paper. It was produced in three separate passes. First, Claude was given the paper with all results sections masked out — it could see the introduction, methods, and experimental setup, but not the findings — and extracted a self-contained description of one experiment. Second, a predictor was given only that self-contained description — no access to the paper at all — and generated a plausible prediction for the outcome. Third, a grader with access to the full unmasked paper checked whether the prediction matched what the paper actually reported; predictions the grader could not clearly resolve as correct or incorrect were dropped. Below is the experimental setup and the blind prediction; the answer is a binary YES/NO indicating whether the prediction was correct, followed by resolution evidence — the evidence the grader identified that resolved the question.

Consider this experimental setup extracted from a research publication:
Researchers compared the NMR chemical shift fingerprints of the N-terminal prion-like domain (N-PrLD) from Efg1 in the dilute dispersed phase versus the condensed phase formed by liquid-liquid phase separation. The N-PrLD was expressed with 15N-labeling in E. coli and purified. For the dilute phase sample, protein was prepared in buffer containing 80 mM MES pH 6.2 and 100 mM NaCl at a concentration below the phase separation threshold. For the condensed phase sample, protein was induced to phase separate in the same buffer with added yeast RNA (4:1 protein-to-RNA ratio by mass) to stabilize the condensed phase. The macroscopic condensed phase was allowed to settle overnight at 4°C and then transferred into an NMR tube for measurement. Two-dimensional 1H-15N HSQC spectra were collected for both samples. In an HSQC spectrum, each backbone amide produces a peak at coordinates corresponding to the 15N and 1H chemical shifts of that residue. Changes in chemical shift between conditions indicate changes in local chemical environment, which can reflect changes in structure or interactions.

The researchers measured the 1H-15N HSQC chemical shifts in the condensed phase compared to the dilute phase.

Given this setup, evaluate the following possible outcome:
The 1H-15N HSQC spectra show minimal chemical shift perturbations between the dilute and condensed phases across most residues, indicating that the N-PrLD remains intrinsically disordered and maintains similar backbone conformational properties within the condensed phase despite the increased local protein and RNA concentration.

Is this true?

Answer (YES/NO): YES